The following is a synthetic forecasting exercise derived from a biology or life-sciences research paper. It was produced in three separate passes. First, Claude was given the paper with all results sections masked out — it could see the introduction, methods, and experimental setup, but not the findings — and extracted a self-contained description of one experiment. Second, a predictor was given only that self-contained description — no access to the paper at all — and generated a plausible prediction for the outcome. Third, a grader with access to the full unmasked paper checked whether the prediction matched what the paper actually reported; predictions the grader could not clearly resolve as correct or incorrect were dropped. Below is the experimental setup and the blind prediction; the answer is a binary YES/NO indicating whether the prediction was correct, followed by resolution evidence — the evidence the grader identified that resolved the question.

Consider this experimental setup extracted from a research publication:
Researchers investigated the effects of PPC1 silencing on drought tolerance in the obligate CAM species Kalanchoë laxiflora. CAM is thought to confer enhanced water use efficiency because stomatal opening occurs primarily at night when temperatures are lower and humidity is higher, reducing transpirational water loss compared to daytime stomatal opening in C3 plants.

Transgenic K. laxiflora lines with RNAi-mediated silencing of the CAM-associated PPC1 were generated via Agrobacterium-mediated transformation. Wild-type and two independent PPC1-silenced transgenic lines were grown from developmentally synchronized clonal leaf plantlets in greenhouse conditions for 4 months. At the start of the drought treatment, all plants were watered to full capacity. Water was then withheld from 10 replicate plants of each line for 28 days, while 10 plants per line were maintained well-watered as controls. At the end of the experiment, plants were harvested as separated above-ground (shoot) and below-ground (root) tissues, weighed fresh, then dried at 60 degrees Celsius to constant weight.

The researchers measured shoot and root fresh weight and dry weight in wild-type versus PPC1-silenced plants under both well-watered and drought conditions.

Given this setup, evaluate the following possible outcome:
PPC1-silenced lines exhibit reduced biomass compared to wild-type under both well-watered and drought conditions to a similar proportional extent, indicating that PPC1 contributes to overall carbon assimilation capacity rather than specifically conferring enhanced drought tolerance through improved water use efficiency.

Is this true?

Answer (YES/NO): NO